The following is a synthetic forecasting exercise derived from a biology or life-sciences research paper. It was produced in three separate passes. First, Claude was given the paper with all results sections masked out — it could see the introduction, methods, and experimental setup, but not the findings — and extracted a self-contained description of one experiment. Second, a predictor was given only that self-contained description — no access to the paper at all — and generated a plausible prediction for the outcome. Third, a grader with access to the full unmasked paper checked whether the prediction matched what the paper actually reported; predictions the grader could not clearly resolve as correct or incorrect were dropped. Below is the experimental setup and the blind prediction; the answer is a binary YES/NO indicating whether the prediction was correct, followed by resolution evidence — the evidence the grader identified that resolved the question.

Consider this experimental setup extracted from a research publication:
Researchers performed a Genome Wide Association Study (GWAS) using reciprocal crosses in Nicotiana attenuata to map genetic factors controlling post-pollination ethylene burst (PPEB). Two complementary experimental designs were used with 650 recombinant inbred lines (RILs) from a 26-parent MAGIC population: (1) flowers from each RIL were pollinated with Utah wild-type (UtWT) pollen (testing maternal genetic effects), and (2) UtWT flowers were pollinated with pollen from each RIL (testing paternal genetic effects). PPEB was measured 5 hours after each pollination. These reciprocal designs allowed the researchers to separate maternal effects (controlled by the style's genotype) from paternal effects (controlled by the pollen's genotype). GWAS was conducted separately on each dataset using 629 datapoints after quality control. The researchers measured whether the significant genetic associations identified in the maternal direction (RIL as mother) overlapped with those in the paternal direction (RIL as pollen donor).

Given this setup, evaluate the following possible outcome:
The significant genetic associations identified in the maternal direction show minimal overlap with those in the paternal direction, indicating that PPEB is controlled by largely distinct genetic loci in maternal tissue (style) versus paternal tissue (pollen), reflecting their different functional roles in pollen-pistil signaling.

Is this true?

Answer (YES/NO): NO